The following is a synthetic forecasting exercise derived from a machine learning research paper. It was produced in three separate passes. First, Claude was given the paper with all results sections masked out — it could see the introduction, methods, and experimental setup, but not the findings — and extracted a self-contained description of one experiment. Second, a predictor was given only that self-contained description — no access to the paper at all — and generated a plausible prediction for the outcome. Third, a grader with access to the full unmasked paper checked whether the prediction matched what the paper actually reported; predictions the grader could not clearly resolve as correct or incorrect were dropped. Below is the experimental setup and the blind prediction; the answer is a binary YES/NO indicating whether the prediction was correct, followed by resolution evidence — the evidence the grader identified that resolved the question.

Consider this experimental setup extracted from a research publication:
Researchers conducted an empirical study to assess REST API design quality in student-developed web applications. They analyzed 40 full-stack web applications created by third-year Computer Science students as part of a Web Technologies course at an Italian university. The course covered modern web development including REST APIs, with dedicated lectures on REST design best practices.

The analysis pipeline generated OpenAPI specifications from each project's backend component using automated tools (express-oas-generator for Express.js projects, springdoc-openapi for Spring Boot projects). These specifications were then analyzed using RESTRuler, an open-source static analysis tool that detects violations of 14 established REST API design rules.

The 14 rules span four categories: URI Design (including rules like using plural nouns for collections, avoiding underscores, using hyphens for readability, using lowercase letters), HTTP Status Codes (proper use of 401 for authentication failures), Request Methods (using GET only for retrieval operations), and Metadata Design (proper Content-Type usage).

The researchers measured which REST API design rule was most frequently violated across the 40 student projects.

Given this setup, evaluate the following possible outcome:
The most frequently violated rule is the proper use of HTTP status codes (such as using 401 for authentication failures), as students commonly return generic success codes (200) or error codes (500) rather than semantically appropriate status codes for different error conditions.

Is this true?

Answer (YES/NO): NO